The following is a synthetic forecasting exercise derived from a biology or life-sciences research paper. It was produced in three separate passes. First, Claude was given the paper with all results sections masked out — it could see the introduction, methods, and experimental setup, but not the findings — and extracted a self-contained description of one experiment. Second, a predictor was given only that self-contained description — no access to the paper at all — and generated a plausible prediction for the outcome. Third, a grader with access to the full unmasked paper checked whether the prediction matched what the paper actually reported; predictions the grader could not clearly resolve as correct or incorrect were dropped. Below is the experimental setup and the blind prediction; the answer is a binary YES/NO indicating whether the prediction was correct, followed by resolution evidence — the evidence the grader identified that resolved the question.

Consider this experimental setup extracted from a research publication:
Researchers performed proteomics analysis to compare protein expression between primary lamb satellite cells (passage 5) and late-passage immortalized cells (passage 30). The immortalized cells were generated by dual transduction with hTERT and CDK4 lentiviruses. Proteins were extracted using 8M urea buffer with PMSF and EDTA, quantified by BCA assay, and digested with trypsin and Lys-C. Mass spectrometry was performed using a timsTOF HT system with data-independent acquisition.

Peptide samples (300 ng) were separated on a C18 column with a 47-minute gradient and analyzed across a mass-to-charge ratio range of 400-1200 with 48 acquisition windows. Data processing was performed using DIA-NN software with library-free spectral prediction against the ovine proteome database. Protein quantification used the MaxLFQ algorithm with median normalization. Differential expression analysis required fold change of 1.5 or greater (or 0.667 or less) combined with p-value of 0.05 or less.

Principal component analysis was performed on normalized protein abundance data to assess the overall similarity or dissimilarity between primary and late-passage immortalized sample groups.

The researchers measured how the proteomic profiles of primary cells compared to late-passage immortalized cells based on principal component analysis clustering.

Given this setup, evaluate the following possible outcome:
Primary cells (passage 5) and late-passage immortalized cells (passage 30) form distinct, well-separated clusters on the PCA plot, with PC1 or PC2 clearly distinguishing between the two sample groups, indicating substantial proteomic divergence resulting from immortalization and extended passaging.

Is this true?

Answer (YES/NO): YES